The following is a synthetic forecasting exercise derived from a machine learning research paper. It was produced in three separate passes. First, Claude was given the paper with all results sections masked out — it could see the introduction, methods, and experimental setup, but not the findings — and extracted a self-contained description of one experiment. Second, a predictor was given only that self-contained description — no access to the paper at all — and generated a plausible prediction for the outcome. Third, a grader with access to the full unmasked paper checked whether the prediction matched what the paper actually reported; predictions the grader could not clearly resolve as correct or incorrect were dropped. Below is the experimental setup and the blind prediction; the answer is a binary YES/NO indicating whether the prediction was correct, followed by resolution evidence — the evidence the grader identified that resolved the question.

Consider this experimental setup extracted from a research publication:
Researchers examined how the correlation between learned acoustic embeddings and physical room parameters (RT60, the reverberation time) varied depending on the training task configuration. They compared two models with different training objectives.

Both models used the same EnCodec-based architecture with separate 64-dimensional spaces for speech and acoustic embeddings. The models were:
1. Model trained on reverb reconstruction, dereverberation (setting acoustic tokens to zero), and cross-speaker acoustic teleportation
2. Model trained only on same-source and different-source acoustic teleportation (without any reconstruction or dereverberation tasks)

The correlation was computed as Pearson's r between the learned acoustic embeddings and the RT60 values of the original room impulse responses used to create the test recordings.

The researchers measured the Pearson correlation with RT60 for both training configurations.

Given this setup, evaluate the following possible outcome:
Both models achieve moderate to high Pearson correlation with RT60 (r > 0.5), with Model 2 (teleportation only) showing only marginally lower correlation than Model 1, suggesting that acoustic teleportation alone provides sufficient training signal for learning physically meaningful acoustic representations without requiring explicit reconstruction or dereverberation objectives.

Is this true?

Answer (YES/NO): NO